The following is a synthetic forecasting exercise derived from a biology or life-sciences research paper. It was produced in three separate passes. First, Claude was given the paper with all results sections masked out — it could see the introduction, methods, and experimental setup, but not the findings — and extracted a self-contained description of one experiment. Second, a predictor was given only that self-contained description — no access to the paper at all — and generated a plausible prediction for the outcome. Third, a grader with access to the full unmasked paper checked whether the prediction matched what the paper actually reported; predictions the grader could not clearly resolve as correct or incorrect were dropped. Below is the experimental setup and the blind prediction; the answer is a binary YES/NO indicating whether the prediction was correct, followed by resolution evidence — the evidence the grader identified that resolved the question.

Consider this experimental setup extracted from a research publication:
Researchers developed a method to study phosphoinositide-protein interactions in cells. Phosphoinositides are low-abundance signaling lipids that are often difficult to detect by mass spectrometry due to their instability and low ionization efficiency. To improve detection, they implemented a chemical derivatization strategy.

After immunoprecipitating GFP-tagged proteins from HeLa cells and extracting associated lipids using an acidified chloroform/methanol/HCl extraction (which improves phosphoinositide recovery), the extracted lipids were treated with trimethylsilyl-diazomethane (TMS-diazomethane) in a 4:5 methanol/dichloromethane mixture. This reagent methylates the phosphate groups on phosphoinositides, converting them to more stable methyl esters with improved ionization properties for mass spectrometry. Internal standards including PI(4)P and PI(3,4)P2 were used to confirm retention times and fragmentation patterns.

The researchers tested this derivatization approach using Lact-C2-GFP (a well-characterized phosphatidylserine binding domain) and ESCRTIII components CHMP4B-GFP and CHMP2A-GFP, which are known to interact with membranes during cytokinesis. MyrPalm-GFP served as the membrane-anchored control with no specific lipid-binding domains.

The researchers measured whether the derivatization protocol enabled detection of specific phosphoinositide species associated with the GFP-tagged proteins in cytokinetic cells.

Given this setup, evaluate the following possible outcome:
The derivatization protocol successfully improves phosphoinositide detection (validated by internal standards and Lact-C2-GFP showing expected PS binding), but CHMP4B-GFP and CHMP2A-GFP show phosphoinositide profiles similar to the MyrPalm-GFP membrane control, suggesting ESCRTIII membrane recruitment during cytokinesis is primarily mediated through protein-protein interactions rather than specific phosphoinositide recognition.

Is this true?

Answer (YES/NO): NO